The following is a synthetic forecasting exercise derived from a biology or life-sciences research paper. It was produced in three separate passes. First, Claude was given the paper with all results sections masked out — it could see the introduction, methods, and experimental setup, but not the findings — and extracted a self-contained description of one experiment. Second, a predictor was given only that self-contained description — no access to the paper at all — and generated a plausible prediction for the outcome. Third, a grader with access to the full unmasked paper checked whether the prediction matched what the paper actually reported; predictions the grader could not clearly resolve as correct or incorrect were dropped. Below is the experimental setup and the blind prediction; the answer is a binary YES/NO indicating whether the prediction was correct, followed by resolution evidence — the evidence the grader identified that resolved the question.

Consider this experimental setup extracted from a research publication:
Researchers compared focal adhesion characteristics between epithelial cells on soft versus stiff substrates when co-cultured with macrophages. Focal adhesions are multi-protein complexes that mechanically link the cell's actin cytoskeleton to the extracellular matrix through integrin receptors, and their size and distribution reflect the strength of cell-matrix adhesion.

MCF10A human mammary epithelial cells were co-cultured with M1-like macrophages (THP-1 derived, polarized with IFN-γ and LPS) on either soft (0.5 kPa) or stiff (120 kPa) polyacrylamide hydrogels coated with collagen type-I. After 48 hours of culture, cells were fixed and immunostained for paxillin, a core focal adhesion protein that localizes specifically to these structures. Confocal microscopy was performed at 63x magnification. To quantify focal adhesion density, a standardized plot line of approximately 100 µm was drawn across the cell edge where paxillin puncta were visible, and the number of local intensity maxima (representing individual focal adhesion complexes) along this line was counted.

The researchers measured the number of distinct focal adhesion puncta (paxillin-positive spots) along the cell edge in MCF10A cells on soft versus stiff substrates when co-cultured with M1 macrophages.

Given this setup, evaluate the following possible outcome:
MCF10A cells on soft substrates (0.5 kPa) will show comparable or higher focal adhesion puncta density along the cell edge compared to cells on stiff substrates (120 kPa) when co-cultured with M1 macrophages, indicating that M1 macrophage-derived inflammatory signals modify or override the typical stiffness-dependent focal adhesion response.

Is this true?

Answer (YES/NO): NO